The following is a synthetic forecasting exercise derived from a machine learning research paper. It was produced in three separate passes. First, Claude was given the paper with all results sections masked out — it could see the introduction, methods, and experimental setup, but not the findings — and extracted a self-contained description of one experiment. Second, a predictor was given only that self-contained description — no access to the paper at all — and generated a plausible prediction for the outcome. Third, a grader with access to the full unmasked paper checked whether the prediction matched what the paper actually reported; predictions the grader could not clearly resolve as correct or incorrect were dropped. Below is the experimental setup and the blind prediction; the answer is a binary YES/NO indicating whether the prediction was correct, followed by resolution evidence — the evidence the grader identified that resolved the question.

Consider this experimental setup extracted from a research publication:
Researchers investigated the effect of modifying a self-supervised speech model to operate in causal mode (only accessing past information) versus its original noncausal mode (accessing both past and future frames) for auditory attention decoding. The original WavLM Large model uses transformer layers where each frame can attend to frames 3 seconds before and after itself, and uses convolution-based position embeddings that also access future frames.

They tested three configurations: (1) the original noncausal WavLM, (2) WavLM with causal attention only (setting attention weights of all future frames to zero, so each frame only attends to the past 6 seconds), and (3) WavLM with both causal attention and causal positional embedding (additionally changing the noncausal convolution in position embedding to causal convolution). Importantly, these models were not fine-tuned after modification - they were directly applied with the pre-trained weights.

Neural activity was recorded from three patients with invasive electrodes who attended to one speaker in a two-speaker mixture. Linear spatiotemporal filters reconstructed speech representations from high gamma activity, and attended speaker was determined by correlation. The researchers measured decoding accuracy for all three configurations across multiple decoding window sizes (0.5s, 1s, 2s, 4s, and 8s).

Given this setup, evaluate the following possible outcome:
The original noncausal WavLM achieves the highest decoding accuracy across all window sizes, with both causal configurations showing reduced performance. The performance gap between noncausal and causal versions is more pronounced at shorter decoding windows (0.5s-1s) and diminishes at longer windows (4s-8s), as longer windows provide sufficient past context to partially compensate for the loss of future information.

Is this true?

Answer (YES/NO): NO